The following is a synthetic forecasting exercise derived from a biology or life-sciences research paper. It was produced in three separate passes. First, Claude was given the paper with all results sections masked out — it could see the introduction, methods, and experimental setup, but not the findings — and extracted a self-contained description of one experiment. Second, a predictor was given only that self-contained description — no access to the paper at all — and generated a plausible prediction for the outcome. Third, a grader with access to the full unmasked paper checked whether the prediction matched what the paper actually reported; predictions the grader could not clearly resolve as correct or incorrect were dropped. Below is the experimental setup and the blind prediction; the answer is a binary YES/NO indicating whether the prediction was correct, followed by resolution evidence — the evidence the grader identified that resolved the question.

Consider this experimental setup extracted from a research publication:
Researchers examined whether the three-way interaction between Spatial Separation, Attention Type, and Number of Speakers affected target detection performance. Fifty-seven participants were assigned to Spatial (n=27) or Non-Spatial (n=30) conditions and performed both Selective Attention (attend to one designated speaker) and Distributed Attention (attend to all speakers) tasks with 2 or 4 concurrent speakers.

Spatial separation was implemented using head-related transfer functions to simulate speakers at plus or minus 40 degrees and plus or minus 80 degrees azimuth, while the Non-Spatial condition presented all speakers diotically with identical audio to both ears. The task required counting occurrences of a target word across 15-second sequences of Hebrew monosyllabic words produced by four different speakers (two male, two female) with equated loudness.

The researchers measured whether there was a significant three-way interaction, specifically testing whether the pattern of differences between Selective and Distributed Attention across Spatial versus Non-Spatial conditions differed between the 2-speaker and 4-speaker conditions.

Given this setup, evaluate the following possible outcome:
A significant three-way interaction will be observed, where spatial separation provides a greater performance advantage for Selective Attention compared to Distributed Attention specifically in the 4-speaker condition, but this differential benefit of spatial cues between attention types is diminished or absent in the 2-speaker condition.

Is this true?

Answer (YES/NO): NO